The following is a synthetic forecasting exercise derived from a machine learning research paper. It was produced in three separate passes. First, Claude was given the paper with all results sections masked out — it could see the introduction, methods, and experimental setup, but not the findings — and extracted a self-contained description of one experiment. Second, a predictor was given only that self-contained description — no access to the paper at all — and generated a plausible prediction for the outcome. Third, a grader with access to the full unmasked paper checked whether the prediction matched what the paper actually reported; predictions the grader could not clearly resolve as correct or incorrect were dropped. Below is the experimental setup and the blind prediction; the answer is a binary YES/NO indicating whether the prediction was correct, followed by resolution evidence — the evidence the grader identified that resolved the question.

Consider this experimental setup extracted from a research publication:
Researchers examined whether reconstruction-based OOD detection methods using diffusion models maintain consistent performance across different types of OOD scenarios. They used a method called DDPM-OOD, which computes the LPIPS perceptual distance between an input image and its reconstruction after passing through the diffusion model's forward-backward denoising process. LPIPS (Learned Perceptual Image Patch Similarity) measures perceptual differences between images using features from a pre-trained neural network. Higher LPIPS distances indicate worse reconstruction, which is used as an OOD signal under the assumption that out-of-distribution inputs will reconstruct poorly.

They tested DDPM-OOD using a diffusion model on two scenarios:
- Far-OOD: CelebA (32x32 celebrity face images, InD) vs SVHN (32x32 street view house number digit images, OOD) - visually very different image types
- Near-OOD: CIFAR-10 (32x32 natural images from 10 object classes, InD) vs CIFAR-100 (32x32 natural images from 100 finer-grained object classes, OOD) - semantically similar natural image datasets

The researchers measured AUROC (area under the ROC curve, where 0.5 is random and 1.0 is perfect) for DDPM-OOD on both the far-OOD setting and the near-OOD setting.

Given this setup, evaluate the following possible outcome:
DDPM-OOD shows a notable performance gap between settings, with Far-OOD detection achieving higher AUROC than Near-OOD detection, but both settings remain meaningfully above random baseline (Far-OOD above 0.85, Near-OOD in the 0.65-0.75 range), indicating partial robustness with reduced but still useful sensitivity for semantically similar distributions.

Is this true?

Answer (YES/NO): NO